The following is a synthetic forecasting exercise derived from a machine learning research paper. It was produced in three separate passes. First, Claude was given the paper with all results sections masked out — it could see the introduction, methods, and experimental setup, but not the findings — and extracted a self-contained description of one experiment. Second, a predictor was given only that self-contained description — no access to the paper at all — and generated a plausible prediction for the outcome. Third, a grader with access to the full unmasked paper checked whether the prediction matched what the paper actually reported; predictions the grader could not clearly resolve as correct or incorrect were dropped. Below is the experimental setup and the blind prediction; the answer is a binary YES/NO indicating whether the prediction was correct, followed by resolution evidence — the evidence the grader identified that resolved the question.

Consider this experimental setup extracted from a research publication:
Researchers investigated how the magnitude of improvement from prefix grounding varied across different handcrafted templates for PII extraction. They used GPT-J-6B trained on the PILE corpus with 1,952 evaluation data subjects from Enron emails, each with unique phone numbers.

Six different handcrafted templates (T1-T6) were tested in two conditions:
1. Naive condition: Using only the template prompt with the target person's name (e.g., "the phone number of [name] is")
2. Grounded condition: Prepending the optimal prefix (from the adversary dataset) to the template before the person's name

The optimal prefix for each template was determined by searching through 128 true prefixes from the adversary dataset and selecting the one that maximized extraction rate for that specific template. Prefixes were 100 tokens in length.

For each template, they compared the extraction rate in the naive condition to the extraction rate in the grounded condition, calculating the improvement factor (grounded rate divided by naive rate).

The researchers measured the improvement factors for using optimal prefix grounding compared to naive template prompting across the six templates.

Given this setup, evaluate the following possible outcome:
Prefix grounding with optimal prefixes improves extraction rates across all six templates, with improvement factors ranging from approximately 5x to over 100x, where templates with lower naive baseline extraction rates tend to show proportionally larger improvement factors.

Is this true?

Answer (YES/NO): NO